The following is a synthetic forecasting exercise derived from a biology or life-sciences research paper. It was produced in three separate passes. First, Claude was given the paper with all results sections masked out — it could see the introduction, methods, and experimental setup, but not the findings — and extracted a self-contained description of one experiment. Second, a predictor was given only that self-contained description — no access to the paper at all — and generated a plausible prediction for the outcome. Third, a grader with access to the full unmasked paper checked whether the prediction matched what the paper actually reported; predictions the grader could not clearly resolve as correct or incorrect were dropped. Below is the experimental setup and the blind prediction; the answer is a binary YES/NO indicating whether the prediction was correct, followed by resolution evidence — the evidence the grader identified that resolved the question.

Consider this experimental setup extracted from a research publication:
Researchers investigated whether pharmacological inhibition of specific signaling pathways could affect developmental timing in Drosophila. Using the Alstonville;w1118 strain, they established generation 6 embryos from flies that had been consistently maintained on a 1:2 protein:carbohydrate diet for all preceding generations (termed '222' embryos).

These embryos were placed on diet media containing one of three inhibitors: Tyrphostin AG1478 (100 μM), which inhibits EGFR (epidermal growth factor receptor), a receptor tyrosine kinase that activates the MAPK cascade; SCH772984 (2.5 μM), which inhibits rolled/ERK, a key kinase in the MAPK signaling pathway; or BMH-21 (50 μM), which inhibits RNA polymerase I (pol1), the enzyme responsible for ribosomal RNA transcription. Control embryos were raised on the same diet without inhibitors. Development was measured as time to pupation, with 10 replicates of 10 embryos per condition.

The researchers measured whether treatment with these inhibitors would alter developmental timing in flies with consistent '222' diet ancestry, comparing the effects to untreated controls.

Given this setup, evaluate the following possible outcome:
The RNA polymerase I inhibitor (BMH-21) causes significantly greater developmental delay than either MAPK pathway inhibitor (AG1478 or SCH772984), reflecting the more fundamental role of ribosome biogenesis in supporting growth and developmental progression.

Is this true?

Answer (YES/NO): NO